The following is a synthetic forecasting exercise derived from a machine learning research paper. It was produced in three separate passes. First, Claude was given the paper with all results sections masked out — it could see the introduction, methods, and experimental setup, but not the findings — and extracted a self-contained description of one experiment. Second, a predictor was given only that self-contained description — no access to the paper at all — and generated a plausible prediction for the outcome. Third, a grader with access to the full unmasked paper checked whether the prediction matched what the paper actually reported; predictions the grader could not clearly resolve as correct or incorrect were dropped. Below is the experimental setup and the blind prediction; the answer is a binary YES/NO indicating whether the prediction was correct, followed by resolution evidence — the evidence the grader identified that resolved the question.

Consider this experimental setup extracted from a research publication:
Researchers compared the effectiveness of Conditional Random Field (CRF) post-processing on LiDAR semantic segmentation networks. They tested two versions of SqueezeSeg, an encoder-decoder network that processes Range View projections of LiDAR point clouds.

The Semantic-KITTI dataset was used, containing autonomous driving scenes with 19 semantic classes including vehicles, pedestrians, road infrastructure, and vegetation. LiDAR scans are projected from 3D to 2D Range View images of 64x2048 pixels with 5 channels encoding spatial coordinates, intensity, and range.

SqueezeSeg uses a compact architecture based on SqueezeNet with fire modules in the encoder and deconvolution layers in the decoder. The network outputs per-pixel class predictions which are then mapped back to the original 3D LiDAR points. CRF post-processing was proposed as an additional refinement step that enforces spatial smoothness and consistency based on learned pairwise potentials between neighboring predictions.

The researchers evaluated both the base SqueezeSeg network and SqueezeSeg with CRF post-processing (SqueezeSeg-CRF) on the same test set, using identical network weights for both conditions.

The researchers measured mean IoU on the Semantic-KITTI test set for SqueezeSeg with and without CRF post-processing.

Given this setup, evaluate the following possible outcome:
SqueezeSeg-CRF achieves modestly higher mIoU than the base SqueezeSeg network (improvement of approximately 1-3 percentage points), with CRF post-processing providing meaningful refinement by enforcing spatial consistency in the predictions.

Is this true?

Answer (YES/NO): YES